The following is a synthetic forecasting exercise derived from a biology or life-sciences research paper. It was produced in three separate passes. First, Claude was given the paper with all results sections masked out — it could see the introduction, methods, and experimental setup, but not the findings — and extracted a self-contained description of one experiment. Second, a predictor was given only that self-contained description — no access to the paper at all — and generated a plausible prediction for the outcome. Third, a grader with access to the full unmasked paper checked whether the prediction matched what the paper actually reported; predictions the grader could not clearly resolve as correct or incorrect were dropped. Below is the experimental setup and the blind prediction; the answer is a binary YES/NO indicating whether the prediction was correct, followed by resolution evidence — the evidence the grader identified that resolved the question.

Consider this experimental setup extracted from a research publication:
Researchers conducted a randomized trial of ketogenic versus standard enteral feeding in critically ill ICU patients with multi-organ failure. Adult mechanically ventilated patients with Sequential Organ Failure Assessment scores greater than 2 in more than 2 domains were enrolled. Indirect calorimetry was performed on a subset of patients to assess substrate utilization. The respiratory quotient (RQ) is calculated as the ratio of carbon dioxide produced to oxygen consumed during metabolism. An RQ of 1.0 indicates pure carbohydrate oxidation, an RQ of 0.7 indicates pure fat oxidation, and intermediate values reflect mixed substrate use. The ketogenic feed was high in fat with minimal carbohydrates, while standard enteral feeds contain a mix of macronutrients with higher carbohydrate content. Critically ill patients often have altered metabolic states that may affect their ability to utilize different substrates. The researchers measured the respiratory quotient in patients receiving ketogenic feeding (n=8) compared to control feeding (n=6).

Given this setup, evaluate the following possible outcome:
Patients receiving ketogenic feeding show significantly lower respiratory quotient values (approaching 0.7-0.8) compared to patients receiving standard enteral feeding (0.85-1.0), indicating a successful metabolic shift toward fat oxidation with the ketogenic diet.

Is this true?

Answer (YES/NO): NO